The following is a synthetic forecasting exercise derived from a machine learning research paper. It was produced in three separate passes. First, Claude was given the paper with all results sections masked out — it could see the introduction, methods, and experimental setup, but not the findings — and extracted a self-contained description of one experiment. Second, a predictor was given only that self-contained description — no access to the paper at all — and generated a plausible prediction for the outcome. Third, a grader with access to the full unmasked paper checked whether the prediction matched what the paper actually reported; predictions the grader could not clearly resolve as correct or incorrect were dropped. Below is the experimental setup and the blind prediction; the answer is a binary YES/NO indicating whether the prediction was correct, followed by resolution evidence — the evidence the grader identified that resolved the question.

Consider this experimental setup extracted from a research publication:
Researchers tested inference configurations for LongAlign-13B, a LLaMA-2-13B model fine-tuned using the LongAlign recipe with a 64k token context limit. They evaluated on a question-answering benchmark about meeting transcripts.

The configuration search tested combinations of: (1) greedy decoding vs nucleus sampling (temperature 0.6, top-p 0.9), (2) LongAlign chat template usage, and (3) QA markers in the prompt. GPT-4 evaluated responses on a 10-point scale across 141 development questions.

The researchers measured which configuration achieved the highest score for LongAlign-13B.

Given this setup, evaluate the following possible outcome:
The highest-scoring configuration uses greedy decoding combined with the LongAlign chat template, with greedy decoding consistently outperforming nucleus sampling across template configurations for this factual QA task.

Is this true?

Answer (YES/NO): NO